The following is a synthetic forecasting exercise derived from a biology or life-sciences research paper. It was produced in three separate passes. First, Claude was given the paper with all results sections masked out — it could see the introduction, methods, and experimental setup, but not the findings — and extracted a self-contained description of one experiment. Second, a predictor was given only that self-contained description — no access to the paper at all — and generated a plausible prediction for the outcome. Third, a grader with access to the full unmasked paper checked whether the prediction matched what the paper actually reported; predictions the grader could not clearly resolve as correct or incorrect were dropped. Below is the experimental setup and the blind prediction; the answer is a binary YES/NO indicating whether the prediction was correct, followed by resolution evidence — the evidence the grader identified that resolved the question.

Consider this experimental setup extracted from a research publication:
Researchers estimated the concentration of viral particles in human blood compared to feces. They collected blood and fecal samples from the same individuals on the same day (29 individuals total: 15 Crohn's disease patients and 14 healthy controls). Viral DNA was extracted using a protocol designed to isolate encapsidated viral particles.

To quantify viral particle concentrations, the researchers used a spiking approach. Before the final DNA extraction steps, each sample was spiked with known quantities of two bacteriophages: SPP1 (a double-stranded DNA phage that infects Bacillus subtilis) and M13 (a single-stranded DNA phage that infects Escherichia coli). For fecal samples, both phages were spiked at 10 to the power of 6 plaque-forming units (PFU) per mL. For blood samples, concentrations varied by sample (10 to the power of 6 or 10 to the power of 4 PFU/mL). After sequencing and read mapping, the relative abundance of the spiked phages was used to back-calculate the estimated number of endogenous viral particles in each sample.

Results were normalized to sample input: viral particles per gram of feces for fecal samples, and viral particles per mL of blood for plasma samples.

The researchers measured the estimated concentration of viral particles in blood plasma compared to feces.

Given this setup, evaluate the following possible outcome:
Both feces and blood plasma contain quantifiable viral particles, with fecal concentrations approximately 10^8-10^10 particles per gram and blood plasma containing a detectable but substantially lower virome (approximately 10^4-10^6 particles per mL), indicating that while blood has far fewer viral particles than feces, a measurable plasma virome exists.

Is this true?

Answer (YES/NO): YES